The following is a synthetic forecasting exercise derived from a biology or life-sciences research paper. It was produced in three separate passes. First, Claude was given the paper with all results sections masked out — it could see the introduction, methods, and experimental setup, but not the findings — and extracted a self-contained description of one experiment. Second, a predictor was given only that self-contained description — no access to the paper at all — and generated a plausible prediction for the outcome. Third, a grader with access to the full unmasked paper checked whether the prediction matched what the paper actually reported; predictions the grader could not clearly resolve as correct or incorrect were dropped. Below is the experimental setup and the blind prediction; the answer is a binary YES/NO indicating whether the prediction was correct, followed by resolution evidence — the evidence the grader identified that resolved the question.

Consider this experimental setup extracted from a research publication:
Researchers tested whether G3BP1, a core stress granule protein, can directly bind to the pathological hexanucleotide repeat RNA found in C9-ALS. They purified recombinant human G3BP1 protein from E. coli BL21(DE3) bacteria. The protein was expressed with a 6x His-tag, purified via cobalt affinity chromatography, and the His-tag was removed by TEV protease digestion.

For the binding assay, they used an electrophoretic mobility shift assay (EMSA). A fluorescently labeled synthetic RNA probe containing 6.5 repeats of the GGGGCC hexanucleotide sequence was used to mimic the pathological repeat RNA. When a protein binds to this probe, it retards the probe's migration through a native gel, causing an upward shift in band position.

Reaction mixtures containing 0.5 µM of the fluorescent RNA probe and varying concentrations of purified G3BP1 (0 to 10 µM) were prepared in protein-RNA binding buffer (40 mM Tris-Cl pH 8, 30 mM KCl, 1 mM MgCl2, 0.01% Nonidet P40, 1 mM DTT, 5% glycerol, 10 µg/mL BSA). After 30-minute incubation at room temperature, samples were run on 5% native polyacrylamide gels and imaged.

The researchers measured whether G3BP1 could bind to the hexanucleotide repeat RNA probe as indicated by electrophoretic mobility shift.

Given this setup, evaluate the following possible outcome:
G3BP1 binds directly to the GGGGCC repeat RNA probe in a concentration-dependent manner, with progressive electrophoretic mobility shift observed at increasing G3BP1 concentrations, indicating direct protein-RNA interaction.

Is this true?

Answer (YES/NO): YES